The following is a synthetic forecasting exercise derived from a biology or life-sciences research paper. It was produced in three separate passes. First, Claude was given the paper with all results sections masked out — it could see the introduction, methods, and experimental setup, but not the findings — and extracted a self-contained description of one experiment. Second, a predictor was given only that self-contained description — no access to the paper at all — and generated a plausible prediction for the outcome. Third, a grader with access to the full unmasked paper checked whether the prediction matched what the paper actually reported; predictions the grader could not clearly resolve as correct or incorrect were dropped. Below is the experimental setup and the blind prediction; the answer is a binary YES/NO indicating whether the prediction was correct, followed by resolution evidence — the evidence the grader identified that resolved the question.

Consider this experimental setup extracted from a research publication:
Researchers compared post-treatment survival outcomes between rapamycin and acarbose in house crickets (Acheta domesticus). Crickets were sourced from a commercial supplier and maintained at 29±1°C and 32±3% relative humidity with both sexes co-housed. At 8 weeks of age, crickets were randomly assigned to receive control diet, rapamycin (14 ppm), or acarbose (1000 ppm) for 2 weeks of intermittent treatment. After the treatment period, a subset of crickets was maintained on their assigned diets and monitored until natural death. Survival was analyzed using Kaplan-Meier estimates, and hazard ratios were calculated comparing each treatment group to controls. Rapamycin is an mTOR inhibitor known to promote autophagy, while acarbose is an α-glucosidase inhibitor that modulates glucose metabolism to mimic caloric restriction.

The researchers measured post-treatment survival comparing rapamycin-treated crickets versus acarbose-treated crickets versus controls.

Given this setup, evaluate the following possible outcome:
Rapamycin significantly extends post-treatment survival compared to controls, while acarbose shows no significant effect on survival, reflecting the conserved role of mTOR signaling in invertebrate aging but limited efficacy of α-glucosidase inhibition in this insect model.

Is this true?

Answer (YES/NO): NO